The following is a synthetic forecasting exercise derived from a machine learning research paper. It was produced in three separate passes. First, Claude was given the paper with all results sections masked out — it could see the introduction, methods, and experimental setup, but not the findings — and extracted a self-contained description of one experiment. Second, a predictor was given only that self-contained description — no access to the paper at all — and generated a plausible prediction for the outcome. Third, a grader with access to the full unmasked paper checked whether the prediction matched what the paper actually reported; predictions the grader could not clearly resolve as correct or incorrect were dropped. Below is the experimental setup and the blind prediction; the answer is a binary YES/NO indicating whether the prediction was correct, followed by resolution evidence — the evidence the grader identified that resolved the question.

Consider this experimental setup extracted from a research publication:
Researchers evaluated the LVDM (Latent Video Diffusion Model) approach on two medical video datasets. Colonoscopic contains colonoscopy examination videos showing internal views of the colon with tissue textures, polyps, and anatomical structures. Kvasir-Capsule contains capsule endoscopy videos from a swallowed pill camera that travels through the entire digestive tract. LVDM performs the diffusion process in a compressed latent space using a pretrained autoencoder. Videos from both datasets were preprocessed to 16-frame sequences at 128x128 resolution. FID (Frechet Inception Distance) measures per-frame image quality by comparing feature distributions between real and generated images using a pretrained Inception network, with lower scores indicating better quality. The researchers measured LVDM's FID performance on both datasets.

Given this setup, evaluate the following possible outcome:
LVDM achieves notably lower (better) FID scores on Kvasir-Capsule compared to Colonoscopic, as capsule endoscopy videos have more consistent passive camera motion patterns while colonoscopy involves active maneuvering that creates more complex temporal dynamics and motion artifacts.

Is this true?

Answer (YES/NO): NO